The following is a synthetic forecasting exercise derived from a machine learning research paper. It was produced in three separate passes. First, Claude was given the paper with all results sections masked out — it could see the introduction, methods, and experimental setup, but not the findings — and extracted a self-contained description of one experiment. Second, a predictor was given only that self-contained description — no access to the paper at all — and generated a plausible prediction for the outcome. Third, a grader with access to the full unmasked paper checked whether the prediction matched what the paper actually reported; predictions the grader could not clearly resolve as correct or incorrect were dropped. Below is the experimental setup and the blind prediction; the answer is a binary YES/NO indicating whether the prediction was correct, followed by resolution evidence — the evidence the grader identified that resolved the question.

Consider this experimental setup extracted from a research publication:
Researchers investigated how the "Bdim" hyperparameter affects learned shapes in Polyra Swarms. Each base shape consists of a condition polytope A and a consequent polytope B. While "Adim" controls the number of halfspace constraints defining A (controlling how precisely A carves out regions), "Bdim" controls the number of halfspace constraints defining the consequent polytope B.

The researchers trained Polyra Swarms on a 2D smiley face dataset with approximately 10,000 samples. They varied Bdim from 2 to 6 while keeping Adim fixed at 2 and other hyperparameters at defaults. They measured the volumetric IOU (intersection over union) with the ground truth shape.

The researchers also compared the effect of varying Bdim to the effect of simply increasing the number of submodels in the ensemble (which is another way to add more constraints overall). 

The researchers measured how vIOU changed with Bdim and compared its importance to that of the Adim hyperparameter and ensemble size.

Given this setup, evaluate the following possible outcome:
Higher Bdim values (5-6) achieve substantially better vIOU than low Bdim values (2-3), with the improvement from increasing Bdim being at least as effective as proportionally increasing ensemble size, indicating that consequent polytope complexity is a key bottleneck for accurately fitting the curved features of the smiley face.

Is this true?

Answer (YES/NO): NO